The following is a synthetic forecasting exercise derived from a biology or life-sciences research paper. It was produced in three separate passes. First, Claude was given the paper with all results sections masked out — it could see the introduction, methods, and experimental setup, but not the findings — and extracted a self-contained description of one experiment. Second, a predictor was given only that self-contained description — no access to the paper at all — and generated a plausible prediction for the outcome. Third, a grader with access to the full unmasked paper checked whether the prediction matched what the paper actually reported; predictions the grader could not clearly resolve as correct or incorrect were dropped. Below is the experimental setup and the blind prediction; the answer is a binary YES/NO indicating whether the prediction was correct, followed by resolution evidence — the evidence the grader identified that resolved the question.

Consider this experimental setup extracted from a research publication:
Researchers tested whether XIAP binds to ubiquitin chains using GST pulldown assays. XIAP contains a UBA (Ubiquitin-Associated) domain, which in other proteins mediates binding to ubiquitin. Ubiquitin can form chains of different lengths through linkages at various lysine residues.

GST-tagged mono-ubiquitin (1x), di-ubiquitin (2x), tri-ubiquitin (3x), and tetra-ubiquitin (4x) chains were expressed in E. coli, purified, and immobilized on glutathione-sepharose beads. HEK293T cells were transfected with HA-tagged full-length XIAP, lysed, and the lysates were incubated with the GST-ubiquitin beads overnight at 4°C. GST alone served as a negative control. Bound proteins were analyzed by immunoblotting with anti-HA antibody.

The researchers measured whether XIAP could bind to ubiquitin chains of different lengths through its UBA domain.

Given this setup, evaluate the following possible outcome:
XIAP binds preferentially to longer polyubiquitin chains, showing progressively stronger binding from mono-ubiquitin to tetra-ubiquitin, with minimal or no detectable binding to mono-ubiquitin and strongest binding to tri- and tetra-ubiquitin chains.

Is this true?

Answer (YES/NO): NO